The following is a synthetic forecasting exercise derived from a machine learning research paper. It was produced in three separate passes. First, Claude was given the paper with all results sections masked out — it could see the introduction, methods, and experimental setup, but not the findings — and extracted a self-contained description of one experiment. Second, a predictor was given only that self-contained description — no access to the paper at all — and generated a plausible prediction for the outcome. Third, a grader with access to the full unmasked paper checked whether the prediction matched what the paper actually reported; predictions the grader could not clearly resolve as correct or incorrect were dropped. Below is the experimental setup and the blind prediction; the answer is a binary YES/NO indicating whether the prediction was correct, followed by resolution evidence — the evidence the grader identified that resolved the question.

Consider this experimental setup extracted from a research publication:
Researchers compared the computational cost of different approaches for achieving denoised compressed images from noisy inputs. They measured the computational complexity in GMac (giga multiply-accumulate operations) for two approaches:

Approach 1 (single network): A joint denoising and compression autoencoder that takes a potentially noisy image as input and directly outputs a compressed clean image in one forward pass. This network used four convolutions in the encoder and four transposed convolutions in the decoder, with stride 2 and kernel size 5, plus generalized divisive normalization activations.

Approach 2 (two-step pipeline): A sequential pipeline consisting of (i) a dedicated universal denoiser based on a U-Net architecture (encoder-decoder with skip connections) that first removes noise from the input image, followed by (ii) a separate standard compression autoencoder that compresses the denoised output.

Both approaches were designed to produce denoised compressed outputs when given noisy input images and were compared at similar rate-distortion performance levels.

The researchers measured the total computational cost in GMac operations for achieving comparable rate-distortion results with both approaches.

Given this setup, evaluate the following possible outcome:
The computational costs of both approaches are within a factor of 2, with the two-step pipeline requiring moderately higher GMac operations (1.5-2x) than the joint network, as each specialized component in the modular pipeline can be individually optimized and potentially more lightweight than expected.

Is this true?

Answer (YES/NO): NO